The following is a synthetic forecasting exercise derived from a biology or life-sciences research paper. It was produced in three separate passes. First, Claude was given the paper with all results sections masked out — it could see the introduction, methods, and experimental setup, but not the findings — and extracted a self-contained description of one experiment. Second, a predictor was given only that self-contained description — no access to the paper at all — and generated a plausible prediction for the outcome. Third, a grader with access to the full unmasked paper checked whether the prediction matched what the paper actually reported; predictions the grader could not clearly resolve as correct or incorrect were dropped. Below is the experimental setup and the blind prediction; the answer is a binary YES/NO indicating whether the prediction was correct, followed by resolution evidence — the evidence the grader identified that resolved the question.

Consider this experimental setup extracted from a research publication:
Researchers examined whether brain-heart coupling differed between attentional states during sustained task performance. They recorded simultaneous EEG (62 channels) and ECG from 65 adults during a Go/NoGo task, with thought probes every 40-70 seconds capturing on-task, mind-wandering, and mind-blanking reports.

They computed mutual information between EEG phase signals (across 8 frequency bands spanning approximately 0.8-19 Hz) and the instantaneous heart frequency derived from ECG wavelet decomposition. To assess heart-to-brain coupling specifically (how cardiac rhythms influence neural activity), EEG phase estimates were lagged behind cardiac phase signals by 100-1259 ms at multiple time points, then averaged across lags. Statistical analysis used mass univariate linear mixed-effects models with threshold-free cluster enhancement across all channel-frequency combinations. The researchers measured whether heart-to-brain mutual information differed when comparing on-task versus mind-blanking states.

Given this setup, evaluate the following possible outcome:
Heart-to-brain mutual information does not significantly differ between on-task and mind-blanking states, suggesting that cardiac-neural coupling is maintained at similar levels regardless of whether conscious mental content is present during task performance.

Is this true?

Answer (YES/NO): NO